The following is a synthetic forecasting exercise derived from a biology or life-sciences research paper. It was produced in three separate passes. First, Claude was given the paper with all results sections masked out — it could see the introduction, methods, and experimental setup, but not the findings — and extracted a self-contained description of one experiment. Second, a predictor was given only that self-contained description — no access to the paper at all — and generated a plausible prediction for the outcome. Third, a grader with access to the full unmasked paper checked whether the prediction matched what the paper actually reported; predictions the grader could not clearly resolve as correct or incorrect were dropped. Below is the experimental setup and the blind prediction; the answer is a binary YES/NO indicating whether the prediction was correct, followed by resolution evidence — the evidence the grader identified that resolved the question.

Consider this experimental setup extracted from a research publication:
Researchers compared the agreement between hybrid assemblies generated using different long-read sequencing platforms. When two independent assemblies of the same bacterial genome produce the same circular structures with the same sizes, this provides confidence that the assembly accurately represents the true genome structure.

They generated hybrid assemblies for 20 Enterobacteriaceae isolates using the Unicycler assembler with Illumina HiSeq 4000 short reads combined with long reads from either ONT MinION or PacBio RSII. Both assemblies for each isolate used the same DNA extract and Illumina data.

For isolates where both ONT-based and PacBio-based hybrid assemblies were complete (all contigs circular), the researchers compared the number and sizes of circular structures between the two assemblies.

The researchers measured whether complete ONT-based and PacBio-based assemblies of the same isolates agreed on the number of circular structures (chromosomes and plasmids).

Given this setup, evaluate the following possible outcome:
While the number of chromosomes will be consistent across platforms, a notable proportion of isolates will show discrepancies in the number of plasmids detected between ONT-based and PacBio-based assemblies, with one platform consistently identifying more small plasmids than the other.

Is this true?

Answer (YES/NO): NO